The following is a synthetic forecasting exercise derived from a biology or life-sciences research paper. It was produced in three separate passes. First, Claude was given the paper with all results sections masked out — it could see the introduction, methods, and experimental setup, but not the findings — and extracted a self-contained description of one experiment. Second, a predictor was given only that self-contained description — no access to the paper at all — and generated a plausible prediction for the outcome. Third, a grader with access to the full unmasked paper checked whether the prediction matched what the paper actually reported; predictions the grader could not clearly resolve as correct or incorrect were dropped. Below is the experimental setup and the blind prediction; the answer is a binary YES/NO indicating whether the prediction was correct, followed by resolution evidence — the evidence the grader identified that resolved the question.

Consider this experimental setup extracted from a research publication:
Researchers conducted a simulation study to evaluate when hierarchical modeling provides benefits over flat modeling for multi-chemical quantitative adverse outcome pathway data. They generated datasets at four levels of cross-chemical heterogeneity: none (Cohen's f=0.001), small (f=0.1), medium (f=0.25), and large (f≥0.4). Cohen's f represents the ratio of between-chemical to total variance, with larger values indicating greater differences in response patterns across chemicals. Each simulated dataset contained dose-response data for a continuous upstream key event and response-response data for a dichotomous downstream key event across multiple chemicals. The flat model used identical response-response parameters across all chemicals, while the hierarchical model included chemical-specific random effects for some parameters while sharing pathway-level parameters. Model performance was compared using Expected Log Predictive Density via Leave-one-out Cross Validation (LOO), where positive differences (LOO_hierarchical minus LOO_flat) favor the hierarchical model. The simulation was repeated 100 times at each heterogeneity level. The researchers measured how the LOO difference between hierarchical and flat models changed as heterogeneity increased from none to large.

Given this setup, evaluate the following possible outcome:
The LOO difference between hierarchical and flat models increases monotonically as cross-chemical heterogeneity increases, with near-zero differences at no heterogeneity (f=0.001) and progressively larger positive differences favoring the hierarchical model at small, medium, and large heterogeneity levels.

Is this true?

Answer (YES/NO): NO